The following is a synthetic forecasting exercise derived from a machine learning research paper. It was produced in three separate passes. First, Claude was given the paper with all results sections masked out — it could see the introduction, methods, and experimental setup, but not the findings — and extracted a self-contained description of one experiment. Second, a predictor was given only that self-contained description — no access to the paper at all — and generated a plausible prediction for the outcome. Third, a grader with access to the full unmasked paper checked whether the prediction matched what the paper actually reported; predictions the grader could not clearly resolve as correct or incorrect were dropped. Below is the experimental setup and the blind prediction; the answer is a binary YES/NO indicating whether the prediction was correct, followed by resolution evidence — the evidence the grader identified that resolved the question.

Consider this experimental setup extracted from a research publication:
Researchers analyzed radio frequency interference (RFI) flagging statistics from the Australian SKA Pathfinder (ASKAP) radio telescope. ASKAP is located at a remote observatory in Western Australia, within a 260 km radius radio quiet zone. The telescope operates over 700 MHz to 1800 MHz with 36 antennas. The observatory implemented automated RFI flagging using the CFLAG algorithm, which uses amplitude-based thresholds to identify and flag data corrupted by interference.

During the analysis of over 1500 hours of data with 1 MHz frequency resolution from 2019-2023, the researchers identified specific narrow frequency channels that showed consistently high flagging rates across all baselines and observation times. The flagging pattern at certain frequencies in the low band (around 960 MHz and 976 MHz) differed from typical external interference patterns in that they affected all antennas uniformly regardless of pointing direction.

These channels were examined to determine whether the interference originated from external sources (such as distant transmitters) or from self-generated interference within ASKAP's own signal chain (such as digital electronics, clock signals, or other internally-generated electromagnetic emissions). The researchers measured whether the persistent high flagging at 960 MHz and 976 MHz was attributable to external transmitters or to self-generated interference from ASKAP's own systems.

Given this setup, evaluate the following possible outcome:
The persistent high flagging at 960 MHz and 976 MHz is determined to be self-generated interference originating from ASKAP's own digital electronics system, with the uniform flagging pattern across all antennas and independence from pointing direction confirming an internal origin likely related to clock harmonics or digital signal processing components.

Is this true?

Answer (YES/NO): YES